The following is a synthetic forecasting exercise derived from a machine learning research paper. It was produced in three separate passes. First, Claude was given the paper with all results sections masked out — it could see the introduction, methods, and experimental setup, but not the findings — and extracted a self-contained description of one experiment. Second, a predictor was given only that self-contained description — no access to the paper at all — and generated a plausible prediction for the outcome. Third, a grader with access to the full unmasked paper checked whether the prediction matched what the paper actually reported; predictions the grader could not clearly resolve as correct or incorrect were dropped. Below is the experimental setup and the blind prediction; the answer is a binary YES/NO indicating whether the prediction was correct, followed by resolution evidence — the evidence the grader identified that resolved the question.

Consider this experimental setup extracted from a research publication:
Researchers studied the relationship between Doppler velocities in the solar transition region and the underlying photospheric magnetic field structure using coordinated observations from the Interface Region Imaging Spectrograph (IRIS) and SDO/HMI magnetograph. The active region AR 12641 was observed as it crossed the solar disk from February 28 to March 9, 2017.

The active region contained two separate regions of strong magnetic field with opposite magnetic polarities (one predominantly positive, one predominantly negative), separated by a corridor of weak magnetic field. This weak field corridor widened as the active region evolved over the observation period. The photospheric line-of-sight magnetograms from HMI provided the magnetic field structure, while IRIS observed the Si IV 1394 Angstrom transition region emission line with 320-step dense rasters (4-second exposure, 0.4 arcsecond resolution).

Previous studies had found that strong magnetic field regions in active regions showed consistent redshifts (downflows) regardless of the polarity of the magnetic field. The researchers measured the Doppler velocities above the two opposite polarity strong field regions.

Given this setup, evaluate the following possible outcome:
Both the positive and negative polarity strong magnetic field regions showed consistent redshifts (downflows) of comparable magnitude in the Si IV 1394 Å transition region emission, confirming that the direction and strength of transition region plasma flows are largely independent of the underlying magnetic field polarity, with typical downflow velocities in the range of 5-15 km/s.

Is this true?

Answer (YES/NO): YES